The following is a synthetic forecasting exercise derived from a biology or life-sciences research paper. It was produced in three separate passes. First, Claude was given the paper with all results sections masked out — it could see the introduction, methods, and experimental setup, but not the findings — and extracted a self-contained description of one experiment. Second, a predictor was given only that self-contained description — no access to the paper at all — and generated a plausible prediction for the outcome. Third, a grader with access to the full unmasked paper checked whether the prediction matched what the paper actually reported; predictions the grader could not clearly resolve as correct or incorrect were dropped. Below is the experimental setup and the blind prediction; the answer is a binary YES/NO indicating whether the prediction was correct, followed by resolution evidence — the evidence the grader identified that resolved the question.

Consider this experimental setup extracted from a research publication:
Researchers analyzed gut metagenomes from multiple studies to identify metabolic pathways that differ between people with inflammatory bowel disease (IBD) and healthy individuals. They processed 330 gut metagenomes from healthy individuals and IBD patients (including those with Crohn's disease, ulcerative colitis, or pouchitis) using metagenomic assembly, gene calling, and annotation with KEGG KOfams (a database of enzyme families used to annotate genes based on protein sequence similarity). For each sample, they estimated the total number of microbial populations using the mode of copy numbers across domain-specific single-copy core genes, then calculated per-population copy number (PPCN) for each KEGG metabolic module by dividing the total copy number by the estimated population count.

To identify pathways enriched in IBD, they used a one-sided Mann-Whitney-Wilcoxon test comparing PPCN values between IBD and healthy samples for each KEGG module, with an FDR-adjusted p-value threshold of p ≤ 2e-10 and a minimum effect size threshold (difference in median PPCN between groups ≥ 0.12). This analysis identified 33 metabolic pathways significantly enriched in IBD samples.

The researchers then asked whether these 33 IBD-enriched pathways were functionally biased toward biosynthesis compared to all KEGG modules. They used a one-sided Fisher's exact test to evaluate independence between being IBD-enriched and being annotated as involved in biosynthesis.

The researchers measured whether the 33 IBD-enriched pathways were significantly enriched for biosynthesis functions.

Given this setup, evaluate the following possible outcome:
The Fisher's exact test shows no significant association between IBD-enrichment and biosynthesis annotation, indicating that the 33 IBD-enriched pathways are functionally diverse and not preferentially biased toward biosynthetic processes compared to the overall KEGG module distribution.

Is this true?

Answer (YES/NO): YES